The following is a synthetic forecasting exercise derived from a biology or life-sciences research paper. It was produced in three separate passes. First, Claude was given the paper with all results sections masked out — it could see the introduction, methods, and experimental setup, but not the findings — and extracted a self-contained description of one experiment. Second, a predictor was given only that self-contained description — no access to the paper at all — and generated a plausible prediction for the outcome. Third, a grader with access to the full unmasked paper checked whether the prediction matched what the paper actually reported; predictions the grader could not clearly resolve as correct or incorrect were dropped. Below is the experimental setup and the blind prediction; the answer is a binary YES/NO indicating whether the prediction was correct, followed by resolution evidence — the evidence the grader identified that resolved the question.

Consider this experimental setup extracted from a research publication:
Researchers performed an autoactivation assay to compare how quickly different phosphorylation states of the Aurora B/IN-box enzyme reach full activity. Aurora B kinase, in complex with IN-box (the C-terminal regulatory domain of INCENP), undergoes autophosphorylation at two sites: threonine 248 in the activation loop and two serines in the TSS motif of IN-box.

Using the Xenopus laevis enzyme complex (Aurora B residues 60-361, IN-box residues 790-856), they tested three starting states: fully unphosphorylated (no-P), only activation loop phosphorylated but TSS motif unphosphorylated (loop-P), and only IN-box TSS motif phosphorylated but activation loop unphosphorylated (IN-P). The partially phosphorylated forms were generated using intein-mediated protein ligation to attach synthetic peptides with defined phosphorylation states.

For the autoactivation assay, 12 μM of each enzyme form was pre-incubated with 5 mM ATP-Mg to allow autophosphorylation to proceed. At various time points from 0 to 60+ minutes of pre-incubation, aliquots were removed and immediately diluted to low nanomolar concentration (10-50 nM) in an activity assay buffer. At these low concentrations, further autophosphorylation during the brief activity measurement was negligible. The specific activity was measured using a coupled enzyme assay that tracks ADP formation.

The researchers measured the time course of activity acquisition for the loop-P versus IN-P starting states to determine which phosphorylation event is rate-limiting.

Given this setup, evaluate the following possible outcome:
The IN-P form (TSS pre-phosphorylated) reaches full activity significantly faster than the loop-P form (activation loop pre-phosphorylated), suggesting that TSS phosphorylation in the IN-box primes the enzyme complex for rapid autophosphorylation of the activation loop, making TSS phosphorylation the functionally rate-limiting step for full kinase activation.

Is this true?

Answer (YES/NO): NO